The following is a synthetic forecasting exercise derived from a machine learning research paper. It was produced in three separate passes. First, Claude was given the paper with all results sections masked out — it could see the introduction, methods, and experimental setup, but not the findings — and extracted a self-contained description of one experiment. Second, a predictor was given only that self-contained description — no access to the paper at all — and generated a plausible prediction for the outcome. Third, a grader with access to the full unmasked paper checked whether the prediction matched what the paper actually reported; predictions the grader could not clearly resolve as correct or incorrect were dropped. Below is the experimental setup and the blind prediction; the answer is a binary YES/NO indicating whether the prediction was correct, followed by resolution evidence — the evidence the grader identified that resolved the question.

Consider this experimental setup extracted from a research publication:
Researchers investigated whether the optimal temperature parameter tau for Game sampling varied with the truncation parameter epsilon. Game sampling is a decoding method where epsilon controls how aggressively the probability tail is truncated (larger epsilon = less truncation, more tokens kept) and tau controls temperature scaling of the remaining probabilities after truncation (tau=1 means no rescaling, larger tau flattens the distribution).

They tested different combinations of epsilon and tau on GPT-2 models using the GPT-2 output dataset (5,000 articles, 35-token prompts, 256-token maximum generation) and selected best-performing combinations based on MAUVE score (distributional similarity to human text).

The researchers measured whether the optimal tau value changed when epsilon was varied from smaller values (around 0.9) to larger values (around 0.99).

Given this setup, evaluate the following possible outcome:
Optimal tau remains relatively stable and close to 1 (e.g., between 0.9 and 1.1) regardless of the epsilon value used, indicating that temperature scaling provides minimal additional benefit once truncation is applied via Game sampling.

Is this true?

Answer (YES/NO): NO